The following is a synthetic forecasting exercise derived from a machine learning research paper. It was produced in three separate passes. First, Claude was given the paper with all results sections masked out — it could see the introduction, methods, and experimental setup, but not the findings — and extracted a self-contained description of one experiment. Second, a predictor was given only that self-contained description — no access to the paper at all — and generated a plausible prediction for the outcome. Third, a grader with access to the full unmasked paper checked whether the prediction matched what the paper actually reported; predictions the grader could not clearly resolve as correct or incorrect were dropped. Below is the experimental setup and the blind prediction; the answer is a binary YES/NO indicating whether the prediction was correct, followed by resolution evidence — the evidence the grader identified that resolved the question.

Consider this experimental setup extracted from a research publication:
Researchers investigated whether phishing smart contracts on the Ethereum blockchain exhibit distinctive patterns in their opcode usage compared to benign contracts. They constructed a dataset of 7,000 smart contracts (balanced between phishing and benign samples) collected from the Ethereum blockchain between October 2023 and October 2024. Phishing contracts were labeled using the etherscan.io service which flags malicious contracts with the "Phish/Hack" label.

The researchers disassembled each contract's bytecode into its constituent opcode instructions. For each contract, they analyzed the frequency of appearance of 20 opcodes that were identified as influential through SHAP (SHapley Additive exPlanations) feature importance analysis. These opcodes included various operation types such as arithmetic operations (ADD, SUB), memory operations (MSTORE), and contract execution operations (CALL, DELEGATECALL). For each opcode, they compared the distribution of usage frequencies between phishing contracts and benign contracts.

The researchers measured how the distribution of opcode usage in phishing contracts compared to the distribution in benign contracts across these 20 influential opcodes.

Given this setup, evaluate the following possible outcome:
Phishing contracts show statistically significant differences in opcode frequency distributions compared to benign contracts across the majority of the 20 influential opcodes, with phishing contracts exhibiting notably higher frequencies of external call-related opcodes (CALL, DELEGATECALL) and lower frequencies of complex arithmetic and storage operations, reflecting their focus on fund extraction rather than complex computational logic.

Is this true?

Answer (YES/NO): NO